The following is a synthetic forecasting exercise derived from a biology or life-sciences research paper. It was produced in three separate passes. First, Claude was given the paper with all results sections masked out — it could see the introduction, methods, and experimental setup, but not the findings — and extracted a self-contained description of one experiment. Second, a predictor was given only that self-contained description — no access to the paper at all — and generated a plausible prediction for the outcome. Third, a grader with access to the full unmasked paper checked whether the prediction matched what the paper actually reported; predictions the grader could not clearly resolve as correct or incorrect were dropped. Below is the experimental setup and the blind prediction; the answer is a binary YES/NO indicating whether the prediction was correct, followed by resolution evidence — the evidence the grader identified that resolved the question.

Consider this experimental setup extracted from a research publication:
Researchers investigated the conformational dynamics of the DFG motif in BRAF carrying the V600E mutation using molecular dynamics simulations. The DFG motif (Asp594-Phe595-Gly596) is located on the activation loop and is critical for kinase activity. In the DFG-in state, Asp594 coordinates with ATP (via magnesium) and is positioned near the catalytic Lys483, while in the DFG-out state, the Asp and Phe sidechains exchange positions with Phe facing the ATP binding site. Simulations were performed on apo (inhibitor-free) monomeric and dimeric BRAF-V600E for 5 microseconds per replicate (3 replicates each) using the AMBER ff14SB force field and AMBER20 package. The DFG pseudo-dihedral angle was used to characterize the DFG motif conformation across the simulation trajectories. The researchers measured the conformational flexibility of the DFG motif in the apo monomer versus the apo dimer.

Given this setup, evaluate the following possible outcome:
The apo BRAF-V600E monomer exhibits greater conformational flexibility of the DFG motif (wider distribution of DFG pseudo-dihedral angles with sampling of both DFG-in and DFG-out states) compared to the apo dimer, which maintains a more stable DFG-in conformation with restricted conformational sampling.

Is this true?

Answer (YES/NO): NO